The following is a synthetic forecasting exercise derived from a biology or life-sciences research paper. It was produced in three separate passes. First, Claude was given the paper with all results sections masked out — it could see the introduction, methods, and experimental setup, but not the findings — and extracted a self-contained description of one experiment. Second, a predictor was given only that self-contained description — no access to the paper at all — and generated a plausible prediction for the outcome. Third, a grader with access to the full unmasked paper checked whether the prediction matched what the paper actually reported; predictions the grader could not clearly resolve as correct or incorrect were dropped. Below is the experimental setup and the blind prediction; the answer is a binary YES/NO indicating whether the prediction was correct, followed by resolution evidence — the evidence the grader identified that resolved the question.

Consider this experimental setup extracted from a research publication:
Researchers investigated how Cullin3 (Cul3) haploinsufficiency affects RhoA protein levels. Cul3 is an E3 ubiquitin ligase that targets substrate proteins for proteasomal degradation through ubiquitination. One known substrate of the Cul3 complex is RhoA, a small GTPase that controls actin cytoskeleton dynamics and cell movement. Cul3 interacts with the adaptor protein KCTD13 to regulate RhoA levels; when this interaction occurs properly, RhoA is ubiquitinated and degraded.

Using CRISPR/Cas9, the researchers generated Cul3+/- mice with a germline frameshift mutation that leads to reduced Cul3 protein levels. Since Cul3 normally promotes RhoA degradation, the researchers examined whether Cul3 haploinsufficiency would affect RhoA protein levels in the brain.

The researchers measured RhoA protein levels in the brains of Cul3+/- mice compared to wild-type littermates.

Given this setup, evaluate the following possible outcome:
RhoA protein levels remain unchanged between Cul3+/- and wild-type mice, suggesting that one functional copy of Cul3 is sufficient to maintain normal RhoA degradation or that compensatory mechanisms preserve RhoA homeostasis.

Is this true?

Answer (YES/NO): NO